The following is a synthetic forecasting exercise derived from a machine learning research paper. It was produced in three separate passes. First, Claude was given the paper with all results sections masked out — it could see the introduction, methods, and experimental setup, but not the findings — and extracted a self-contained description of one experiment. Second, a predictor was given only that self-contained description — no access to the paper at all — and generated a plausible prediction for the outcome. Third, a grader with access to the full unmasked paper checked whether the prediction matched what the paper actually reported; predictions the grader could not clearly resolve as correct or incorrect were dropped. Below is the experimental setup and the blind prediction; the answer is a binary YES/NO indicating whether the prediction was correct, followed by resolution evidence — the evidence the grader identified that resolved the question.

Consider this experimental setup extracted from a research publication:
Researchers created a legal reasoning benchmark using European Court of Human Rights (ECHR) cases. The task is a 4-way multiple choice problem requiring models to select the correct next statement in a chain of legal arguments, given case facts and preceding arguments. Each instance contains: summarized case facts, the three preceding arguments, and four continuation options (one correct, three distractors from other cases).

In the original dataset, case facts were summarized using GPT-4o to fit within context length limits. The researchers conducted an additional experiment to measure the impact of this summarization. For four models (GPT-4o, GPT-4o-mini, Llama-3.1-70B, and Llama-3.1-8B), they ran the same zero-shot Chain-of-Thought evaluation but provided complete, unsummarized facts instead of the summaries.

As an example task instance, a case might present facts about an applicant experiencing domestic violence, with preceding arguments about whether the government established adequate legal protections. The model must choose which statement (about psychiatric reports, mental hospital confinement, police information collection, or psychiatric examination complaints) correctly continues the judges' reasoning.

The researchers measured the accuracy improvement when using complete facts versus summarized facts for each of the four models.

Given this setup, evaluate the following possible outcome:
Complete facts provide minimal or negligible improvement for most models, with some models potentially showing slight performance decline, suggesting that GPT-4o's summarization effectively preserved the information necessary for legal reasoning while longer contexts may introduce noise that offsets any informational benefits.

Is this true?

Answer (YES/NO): NO